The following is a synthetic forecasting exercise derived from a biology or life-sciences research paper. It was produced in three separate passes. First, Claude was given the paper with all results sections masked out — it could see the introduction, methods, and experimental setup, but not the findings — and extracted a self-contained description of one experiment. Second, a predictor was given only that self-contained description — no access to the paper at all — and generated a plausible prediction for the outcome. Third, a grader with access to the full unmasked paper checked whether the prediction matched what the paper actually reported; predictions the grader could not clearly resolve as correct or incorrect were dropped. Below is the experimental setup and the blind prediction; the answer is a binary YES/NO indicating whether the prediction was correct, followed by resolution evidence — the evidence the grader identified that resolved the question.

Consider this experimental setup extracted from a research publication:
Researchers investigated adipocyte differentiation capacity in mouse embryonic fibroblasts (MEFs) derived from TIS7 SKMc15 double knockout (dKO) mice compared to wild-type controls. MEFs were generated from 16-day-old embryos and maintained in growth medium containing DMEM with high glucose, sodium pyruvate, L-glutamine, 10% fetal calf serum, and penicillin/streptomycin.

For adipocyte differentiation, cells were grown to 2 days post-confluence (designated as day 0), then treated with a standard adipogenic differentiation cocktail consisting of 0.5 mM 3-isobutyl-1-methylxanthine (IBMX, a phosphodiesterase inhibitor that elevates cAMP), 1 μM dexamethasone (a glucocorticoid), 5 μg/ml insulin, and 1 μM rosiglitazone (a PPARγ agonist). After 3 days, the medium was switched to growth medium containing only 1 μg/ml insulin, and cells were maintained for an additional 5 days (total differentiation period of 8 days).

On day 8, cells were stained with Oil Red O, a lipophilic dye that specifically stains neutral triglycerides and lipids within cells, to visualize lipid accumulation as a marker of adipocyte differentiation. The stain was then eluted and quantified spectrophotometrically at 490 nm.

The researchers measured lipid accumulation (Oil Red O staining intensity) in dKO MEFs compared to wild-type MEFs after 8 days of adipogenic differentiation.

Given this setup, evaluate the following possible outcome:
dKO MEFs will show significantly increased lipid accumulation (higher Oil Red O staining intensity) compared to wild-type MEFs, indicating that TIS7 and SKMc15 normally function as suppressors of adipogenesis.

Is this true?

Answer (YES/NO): NO